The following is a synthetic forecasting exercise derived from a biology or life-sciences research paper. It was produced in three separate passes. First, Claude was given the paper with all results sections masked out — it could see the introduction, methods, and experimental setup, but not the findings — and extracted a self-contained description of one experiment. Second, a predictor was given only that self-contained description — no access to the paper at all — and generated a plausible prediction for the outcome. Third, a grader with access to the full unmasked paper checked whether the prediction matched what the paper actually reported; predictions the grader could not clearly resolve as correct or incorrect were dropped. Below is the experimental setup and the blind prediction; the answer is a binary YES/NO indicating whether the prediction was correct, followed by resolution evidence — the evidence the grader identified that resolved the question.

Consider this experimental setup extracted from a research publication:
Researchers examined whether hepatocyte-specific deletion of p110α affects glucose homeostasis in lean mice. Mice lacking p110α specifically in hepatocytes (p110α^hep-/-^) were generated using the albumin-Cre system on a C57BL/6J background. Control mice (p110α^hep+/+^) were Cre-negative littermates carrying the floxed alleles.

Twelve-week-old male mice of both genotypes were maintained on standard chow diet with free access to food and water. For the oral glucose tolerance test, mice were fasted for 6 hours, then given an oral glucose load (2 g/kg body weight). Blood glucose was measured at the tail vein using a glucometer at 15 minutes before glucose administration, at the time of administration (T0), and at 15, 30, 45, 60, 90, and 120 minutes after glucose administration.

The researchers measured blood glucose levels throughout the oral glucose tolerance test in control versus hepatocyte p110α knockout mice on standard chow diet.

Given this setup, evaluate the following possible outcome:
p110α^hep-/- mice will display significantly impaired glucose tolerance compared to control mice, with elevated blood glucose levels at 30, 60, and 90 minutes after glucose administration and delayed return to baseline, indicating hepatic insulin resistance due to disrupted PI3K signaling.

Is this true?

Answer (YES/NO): YES